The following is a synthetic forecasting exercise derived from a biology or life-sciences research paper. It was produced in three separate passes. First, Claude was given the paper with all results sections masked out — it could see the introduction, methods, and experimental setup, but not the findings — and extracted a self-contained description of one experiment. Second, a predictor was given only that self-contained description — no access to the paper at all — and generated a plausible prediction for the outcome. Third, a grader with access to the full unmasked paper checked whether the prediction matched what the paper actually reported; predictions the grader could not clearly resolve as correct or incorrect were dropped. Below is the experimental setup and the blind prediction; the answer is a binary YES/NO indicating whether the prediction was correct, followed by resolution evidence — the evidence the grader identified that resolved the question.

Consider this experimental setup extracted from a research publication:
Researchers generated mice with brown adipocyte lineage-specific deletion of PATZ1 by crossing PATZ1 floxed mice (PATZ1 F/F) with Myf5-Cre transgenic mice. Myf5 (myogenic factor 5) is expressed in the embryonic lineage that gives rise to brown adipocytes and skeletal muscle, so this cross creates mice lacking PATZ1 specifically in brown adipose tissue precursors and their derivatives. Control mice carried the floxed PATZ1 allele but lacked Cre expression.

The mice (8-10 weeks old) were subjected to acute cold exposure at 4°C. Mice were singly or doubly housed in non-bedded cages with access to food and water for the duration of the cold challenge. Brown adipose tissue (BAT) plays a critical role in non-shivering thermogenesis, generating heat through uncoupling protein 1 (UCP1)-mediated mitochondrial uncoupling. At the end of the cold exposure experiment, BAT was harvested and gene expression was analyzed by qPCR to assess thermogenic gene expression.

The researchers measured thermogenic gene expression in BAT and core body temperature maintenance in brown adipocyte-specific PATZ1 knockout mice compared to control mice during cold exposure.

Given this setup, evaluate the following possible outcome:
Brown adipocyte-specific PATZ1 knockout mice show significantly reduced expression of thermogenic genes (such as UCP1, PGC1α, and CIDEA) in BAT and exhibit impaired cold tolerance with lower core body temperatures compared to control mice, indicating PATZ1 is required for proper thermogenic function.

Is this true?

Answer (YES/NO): NO